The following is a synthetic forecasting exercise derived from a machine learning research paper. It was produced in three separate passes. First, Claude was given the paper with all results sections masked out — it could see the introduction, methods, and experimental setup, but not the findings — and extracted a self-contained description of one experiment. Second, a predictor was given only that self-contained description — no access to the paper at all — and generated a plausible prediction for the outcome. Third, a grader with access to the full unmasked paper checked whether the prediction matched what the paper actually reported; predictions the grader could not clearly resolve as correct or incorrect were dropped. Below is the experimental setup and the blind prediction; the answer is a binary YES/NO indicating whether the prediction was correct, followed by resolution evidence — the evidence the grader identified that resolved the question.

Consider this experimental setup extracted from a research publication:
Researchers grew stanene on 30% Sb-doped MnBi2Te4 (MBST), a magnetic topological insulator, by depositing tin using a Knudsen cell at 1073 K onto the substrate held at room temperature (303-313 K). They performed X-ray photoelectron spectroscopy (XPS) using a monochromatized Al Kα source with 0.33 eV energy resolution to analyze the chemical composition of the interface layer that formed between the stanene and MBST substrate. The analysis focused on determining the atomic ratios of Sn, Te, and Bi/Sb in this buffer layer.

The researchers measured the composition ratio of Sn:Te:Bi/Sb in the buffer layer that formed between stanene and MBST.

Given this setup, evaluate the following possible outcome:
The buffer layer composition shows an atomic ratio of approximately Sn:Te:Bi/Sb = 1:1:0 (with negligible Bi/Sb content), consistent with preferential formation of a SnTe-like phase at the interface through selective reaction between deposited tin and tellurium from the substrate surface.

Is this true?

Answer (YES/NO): NO